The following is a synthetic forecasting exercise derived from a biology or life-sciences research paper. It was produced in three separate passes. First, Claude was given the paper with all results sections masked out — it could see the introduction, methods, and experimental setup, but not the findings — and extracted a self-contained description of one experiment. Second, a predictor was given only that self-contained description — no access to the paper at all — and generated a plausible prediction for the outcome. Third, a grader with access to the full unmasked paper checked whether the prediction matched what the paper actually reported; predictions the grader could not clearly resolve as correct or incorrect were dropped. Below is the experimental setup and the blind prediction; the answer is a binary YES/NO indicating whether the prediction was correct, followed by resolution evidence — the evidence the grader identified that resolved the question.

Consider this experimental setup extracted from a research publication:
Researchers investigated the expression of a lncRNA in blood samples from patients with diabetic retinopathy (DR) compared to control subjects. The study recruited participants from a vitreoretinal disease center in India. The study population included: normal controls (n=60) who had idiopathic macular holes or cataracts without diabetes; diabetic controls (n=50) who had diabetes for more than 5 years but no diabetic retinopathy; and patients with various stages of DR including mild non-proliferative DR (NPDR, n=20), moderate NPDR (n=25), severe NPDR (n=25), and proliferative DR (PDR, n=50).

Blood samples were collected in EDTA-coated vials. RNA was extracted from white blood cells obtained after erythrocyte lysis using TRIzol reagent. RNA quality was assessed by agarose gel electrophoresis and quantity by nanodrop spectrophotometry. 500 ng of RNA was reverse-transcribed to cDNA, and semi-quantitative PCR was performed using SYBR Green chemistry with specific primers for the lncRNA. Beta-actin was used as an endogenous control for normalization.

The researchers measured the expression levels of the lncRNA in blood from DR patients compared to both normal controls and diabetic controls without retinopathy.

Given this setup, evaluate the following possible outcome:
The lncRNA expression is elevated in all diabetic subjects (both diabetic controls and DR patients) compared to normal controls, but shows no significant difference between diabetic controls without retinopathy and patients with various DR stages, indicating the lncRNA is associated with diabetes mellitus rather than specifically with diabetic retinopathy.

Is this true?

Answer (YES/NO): NO